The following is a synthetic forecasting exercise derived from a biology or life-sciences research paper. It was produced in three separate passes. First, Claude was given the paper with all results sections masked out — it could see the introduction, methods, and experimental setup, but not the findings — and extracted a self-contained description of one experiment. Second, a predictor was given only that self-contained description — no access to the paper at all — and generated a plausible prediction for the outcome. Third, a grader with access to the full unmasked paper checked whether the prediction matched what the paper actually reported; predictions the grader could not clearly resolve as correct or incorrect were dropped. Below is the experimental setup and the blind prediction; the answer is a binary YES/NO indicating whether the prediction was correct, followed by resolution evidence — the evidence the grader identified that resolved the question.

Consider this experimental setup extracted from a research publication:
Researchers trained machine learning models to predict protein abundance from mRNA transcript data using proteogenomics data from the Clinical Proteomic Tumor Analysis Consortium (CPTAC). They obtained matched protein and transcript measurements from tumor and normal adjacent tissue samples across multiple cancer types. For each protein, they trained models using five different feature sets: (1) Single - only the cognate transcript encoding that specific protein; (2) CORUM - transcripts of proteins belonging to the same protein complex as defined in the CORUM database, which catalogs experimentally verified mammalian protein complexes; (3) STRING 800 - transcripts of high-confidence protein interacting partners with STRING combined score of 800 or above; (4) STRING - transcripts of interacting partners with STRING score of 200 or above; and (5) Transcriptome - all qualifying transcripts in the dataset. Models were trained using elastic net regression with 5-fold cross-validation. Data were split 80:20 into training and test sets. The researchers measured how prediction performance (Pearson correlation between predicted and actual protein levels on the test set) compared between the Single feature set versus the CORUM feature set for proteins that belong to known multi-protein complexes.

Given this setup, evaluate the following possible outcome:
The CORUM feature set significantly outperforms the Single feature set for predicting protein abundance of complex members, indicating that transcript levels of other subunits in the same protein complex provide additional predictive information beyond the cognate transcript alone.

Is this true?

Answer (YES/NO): YES